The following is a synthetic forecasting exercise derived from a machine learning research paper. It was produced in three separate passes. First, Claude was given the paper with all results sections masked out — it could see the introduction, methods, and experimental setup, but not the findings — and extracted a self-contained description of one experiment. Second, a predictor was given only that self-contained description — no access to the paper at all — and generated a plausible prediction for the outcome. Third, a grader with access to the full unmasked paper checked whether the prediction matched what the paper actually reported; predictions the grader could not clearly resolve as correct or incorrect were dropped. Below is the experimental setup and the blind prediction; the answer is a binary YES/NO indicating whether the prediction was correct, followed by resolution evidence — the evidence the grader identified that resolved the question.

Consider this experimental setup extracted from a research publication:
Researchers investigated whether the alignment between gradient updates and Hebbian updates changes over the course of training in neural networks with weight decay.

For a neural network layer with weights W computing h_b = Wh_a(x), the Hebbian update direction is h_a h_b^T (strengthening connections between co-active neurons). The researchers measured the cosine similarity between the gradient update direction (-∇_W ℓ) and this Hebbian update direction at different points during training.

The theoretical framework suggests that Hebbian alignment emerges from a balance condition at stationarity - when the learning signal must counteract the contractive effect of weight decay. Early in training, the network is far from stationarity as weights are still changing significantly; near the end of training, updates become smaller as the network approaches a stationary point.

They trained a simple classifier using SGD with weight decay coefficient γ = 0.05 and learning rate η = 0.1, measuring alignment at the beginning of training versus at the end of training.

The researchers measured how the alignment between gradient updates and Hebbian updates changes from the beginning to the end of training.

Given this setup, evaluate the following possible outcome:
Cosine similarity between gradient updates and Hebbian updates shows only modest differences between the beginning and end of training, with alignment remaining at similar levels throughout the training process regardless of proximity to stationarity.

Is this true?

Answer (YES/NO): NO